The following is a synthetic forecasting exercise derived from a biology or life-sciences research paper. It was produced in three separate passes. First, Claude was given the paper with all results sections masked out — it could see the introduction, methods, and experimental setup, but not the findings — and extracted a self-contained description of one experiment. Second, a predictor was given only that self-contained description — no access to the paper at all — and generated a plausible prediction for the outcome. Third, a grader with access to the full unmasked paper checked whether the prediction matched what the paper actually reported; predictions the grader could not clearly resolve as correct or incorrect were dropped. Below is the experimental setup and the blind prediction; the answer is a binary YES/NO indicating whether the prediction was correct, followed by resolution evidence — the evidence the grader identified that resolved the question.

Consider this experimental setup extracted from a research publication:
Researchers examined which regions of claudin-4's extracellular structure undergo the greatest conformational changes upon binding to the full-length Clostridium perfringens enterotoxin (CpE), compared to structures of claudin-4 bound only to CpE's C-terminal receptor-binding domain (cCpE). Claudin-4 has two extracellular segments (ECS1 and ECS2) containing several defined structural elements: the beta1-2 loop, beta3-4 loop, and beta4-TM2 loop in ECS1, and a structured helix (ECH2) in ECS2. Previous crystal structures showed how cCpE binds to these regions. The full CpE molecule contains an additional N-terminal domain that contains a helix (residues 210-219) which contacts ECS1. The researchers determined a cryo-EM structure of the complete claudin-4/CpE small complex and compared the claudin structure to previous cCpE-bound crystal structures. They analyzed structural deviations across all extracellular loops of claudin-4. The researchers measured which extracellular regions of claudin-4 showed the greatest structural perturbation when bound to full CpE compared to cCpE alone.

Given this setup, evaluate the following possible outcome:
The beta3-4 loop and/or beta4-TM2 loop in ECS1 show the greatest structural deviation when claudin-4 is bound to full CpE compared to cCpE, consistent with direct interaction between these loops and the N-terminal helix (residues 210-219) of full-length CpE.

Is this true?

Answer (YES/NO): YES